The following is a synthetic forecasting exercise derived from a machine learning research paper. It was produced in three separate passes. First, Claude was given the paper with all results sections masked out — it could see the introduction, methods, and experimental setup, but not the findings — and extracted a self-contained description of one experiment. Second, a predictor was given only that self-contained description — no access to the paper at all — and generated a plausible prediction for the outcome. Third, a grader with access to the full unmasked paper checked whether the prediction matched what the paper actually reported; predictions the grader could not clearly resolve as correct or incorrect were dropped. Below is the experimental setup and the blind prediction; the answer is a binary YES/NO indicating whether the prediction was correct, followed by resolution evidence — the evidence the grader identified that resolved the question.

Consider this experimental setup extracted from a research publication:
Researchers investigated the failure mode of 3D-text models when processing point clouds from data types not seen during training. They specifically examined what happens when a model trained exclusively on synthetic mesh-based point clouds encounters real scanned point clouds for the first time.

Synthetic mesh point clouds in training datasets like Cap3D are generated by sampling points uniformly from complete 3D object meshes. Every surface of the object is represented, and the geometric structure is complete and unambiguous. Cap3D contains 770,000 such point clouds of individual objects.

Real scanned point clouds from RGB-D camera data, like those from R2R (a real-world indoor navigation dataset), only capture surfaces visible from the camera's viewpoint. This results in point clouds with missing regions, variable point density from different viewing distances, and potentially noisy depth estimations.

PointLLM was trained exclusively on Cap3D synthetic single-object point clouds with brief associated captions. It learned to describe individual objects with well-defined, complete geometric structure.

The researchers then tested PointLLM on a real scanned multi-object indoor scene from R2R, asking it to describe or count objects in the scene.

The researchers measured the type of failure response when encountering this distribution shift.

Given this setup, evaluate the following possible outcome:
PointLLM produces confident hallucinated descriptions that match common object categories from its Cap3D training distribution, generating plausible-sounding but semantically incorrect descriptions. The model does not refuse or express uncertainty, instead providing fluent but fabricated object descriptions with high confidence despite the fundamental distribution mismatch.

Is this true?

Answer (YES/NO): NO